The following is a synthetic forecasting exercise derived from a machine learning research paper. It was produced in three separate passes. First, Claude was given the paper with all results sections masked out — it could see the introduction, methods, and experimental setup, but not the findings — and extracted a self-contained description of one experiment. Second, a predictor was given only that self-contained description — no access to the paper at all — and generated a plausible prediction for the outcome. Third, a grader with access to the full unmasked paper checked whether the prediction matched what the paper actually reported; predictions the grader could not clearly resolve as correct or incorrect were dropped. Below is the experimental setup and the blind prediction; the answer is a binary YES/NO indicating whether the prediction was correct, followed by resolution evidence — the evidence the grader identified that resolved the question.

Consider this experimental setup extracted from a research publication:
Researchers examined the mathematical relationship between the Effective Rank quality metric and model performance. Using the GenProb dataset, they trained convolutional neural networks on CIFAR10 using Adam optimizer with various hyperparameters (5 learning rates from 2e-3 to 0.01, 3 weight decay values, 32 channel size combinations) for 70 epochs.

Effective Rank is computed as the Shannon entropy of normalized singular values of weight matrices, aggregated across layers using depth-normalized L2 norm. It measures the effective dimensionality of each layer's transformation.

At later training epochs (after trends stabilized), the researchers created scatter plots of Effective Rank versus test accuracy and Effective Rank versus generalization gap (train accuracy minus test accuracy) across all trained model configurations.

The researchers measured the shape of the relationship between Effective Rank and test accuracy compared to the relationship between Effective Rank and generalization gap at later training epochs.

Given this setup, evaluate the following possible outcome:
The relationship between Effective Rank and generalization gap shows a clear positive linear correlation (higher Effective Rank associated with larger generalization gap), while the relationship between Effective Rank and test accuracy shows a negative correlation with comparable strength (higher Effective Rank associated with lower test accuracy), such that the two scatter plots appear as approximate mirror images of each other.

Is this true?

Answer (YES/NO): NO